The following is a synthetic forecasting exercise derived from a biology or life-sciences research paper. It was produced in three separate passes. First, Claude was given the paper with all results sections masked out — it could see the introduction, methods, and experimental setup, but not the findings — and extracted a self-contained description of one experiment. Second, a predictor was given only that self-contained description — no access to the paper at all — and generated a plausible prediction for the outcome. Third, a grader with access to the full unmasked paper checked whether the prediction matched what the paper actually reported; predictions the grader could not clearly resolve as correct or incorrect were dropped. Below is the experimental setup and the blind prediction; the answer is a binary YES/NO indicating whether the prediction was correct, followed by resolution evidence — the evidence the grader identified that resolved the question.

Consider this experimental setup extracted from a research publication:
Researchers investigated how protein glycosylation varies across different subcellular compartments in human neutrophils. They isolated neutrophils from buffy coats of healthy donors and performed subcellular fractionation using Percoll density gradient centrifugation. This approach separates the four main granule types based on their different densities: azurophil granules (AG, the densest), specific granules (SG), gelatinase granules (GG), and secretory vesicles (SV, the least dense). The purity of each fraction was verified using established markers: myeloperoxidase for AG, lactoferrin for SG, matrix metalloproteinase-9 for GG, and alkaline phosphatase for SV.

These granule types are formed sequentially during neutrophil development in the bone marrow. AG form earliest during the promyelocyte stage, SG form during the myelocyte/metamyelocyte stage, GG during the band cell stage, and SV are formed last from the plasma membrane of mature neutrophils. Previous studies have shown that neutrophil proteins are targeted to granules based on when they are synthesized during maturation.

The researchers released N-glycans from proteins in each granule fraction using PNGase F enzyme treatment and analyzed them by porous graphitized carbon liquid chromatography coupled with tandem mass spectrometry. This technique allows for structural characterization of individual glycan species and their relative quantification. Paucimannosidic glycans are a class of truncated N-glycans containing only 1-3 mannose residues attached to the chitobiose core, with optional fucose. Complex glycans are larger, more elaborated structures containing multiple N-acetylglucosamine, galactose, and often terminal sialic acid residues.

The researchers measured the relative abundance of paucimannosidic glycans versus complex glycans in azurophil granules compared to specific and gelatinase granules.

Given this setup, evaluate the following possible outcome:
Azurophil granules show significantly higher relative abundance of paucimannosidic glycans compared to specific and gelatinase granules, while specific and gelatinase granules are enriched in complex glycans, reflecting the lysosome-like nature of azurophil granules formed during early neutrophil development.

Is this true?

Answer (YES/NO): YES